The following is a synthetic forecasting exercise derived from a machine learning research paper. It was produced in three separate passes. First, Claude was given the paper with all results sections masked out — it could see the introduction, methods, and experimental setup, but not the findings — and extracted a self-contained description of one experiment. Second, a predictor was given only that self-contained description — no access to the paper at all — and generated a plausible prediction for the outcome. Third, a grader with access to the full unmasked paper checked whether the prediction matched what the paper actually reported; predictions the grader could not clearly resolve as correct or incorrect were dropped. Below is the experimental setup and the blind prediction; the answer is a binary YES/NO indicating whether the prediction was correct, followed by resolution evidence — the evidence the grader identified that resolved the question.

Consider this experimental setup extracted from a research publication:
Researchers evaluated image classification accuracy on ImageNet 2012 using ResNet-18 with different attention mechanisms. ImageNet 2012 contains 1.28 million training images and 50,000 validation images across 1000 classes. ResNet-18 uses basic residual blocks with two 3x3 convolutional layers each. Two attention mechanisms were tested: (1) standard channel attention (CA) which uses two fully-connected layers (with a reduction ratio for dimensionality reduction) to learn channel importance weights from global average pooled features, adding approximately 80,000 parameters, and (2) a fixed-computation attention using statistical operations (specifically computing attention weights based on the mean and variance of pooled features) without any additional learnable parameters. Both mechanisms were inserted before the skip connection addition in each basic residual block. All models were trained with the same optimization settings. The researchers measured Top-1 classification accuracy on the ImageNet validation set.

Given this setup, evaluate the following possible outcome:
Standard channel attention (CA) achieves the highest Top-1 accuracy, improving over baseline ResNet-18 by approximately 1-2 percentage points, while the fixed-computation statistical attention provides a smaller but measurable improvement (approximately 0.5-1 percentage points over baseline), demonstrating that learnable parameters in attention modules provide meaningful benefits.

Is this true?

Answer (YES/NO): NO